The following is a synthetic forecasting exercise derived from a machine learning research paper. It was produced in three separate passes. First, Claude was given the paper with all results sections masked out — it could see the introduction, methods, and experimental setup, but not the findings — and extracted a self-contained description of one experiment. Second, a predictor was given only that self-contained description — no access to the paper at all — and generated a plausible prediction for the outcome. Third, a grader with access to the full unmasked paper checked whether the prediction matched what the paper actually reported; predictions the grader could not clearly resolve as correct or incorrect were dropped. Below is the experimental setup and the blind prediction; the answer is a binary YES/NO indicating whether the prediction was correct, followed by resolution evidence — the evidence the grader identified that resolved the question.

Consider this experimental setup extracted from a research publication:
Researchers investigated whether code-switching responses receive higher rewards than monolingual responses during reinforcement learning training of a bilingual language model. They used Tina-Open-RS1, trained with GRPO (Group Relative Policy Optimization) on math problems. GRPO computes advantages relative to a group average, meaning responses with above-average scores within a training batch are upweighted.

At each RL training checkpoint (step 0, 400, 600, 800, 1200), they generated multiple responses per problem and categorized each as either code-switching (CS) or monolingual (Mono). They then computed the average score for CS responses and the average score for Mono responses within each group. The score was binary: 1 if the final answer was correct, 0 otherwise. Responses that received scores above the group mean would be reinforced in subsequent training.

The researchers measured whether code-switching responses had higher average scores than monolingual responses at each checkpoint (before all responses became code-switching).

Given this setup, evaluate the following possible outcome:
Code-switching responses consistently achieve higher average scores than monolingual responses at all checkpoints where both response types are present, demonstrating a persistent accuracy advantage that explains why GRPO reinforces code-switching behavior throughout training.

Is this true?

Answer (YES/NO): NO